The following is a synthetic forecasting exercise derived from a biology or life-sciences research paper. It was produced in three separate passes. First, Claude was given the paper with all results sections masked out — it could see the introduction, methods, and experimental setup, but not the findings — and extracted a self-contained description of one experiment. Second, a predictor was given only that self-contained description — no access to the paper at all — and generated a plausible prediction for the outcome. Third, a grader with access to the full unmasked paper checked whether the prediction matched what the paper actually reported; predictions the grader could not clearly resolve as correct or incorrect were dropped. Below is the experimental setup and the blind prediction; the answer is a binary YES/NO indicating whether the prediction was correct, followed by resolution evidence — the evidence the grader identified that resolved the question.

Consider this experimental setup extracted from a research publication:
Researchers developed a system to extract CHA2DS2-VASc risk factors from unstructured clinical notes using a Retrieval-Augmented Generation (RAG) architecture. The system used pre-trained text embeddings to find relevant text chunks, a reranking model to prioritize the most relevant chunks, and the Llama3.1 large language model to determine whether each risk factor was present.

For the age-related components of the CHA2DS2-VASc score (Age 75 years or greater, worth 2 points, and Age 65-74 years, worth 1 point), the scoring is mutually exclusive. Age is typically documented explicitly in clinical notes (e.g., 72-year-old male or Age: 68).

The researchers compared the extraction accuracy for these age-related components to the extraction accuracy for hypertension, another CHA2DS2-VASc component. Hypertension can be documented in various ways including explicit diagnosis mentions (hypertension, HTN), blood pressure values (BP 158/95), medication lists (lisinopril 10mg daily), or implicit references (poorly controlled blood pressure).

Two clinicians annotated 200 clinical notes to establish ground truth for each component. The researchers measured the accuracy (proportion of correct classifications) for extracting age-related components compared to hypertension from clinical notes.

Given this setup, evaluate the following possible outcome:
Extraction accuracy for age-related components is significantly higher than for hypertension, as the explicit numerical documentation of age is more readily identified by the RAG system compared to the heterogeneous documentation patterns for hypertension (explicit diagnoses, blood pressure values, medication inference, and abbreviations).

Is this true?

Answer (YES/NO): NO